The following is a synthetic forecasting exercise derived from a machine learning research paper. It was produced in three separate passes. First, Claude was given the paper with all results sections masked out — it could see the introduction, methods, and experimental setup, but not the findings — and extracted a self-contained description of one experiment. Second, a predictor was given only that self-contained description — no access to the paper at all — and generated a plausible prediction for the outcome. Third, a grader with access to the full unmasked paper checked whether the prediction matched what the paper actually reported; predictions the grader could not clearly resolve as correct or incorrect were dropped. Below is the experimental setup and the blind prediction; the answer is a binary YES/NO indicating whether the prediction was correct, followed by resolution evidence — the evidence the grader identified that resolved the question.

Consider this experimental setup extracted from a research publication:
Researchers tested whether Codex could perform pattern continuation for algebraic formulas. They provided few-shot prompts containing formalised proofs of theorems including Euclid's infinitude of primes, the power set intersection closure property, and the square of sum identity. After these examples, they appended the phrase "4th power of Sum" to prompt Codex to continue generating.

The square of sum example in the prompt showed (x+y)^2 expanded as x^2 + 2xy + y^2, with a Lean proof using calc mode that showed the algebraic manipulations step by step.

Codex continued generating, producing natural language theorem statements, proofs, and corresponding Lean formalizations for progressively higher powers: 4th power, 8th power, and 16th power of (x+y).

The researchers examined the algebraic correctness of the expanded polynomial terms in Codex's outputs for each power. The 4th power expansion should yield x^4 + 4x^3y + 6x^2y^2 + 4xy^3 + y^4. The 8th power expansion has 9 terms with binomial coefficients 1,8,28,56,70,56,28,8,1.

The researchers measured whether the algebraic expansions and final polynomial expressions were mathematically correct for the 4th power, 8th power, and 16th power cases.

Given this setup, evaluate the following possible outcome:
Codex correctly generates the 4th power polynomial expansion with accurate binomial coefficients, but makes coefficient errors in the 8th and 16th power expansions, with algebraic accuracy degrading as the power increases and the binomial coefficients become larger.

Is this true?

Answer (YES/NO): NO